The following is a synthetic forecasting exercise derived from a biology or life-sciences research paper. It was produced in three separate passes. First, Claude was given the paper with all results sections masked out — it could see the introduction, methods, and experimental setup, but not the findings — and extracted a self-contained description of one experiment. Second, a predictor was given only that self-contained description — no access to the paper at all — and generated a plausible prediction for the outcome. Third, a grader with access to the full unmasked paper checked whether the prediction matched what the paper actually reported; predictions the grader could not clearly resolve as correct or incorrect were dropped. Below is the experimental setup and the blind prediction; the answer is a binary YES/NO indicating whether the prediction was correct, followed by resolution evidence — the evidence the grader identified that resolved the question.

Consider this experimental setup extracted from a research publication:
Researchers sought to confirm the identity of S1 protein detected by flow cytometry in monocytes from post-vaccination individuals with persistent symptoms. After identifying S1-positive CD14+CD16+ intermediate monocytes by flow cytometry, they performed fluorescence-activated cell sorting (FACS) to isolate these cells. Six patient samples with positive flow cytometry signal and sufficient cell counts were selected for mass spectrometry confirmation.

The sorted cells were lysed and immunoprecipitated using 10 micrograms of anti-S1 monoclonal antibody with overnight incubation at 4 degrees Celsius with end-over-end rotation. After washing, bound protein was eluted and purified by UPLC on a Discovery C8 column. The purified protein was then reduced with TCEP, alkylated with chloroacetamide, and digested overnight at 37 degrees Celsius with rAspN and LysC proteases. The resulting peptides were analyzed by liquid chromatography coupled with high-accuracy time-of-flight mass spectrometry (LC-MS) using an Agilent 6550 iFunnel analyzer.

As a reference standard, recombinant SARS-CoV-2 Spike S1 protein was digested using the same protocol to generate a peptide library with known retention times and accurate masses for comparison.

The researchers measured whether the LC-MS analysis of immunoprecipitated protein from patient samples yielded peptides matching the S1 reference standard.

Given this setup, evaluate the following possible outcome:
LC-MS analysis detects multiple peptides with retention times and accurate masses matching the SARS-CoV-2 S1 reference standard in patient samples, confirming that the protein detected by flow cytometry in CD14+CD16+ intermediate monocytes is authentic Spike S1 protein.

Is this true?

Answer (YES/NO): YES